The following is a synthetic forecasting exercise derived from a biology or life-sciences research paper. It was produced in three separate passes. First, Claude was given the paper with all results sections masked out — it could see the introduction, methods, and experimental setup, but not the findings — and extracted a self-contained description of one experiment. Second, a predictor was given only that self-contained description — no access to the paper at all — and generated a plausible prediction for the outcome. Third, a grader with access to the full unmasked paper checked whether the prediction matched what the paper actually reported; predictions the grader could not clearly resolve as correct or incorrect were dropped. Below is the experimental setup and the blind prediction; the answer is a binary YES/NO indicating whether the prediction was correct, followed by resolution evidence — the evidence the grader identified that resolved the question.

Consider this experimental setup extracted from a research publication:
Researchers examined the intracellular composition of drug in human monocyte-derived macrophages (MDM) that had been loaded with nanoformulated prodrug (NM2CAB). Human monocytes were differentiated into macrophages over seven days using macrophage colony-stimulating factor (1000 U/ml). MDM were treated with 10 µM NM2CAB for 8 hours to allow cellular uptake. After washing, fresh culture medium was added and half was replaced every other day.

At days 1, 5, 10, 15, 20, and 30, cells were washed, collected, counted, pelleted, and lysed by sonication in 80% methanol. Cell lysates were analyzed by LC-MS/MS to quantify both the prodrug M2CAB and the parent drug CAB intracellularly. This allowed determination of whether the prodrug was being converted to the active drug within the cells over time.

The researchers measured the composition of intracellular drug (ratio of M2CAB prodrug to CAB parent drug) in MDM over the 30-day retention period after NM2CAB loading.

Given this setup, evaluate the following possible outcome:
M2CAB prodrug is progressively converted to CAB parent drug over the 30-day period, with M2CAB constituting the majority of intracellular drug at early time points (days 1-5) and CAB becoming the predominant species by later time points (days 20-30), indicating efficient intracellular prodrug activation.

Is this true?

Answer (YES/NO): NO